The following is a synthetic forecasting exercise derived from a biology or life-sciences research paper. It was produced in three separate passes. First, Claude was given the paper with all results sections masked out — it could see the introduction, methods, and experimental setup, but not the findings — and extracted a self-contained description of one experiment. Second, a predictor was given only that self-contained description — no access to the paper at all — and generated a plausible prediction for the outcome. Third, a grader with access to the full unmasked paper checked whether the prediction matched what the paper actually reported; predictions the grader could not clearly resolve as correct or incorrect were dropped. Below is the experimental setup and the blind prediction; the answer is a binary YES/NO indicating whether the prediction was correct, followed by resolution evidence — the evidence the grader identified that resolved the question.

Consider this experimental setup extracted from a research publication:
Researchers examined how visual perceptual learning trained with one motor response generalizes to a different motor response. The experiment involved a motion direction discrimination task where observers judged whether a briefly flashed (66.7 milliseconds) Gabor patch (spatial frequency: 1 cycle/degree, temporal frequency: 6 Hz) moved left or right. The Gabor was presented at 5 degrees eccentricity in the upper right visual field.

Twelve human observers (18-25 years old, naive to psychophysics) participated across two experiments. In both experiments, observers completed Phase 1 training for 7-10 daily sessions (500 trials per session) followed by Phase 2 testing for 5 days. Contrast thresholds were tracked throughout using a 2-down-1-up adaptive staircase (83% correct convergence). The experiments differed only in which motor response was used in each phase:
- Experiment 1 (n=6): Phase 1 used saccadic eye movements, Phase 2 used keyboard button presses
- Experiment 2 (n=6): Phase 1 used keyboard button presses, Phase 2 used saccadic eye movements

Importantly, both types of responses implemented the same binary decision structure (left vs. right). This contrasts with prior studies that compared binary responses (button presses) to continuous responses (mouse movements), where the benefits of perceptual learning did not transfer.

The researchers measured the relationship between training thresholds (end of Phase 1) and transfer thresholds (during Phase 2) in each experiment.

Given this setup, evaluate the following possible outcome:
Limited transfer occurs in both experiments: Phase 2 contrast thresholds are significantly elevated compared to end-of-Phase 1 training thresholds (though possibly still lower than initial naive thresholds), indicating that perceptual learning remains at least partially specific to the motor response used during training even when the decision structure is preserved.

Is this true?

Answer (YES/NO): NO